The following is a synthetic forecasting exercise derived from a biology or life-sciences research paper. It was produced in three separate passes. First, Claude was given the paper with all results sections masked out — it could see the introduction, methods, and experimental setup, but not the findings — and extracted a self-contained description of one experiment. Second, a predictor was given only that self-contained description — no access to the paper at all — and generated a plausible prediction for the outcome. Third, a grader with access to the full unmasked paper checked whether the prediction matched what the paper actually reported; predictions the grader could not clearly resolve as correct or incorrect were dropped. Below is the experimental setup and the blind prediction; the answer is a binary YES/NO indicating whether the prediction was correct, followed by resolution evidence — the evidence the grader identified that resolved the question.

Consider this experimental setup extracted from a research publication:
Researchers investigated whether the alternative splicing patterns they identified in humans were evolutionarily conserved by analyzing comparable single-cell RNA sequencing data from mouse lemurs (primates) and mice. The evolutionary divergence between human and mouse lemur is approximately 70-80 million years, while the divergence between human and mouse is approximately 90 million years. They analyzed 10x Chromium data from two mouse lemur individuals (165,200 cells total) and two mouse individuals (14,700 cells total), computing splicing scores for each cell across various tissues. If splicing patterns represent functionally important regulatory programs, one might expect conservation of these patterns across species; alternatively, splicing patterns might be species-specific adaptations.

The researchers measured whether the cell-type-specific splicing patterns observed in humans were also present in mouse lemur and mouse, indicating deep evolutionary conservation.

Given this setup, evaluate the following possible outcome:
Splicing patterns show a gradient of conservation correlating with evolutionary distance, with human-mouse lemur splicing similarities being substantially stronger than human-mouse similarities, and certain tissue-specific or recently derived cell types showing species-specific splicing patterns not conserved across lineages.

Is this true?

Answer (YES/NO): NO